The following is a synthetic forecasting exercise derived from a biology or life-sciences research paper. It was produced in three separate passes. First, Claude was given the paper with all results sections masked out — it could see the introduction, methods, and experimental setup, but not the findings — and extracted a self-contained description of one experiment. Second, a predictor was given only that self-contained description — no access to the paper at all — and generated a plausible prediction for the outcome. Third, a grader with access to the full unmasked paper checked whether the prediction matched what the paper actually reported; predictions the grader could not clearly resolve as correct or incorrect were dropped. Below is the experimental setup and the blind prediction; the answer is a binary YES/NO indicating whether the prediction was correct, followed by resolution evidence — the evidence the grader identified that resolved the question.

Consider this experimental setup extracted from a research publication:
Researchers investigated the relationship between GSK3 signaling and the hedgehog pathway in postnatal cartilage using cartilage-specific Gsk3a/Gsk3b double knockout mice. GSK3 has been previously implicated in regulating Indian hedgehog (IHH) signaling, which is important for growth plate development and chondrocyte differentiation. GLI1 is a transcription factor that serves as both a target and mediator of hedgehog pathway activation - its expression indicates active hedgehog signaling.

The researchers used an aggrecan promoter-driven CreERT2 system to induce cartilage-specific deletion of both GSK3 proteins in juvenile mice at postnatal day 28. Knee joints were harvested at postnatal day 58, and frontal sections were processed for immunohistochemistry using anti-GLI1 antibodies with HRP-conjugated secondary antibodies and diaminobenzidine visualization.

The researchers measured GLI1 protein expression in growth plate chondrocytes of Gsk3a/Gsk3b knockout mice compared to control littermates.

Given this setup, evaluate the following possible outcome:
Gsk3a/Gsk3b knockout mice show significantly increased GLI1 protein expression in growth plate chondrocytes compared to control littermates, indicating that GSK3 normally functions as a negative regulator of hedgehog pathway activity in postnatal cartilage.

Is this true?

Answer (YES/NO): NO